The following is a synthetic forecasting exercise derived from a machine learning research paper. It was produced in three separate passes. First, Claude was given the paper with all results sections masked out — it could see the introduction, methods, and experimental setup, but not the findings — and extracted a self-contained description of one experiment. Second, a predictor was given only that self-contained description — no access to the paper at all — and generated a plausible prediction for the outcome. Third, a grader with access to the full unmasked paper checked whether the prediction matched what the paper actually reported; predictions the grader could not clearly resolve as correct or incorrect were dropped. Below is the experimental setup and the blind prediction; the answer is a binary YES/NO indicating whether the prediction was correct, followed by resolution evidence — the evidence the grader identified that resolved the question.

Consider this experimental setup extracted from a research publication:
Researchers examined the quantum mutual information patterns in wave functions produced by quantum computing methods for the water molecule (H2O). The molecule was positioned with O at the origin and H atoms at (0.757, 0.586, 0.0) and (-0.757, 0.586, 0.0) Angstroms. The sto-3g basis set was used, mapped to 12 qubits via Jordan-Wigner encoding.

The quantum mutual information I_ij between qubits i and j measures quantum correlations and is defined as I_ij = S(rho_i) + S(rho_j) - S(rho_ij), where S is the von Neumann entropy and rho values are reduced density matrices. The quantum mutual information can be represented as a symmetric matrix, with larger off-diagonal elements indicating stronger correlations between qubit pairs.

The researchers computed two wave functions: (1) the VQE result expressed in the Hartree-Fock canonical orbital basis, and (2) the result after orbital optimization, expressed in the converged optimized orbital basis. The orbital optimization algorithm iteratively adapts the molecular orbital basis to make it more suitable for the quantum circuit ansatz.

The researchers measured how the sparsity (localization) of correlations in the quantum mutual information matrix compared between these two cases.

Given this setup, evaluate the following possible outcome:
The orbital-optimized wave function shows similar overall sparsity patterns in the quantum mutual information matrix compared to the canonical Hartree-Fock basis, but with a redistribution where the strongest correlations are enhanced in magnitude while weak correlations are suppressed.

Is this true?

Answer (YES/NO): NO